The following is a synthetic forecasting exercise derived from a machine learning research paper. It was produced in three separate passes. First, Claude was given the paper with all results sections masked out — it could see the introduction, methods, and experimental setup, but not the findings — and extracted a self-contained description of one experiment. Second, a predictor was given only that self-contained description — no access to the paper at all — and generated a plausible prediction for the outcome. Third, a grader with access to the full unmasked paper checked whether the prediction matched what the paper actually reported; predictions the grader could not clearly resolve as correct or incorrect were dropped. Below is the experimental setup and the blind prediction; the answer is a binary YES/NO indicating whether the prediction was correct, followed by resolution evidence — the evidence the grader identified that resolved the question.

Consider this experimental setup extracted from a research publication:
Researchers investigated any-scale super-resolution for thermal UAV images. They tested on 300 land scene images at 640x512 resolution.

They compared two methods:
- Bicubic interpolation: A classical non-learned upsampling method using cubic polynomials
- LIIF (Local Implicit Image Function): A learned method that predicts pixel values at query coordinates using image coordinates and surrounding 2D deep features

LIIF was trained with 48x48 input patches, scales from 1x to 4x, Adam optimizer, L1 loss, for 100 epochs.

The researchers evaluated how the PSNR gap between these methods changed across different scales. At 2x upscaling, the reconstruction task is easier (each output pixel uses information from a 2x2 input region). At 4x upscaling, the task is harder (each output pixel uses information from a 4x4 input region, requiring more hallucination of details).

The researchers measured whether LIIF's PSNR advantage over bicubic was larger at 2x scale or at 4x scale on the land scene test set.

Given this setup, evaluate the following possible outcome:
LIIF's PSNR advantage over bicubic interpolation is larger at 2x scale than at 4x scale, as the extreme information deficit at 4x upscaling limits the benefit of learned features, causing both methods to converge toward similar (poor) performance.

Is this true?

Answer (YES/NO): YES